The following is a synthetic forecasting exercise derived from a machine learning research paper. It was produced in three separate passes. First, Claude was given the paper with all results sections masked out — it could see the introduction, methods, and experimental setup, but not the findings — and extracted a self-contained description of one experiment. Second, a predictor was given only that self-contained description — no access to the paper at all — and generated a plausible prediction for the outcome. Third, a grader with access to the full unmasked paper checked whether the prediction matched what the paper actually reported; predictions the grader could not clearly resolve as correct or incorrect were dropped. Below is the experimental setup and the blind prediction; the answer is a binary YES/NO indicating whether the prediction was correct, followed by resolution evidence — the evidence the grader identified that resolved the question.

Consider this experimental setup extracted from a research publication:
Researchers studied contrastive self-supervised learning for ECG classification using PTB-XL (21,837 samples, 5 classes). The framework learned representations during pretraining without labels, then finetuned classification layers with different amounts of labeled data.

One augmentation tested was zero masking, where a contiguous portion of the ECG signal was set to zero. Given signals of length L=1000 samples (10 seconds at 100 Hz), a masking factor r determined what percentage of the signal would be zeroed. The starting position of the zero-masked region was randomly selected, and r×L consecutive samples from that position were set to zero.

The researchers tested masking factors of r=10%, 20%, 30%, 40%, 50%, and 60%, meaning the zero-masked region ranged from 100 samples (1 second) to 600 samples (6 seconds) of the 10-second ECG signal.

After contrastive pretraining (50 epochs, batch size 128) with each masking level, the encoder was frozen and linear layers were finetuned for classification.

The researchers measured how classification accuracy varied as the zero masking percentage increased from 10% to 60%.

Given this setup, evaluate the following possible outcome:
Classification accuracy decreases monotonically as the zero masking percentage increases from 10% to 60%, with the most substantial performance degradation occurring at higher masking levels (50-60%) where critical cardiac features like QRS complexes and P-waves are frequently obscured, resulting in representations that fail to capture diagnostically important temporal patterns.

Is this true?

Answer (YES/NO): NO